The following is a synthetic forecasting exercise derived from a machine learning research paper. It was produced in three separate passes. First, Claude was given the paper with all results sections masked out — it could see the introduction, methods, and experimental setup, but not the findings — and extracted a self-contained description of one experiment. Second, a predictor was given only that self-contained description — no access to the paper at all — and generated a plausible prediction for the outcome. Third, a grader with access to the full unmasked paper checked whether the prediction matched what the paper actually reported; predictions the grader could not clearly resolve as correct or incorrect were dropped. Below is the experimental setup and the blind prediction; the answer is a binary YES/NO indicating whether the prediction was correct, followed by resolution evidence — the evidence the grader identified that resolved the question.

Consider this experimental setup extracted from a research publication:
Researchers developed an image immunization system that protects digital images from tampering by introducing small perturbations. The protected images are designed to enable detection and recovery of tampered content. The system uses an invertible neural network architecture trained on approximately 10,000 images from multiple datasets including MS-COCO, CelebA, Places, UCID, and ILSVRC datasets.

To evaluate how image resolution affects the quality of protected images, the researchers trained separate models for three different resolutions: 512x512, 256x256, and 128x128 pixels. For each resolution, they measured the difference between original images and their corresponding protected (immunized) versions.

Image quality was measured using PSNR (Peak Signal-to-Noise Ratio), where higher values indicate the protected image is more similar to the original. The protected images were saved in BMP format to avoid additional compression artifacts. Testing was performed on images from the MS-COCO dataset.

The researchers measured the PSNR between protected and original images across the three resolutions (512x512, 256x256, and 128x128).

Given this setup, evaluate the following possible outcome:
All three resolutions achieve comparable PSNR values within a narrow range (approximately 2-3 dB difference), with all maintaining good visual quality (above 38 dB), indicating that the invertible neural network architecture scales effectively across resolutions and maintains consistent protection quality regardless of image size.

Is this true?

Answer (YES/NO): NO